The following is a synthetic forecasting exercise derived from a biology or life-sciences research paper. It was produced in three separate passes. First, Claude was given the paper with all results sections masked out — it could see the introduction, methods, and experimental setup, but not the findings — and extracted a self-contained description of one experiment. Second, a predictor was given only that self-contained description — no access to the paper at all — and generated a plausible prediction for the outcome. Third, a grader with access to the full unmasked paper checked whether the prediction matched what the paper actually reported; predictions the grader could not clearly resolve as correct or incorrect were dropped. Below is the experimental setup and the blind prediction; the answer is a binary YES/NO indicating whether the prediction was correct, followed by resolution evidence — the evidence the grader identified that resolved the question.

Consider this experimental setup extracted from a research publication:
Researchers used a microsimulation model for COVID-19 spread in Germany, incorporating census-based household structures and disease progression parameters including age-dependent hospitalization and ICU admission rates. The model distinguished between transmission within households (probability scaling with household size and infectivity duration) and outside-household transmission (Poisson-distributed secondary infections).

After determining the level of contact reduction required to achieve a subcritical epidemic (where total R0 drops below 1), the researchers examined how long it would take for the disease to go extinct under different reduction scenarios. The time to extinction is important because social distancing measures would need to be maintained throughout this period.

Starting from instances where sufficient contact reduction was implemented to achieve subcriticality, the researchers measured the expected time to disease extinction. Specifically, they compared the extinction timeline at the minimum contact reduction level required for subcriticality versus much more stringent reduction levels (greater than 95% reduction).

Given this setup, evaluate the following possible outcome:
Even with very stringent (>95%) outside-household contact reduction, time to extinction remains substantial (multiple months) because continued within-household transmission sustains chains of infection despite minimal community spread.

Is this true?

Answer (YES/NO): YES